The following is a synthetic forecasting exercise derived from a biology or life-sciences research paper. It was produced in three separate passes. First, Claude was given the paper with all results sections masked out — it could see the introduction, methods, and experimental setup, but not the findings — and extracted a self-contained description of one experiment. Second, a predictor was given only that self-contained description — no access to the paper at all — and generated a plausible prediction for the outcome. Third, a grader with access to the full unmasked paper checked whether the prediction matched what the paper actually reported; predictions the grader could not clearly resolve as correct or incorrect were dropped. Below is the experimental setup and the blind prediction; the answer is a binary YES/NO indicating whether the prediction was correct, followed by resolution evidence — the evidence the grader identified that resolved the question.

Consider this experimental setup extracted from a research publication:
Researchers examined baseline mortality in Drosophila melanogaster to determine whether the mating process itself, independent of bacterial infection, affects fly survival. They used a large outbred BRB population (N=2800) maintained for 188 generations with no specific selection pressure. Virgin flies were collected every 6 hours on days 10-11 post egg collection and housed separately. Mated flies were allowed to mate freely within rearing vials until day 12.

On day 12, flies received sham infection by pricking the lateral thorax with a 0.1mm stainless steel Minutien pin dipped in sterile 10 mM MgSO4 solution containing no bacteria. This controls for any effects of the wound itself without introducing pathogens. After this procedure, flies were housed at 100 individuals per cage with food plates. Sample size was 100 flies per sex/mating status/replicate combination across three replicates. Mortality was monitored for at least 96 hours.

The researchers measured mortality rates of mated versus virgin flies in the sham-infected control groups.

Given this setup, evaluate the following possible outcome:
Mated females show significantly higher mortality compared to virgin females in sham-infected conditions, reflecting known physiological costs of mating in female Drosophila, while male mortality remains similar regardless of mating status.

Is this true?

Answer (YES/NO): NO